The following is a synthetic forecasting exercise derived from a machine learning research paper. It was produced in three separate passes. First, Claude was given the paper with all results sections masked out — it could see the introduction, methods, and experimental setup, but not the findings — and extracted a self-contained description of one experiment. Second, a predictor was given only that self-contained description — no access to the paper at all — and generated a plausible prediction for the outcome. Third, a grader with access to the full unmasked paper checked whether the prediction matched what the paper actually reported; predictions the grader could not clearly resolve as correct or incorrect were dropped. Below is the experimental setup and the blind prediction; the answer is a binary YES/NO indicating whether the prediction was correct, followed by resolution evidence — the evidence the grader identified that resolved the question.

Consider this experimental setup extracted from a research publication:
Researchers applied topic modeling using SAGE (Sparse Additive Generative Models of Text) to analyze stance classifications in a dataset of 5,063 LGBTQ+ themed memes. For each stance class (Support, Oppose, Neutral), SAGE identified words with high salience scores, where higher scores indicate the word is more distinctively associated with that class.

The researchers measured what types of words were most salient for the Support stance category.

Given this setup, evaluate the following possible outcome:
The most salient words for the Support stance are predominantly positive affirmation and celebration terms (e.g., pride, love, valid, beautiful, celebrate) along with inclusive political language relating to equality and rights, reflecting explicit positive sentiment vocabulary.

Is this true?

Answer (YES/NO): NO